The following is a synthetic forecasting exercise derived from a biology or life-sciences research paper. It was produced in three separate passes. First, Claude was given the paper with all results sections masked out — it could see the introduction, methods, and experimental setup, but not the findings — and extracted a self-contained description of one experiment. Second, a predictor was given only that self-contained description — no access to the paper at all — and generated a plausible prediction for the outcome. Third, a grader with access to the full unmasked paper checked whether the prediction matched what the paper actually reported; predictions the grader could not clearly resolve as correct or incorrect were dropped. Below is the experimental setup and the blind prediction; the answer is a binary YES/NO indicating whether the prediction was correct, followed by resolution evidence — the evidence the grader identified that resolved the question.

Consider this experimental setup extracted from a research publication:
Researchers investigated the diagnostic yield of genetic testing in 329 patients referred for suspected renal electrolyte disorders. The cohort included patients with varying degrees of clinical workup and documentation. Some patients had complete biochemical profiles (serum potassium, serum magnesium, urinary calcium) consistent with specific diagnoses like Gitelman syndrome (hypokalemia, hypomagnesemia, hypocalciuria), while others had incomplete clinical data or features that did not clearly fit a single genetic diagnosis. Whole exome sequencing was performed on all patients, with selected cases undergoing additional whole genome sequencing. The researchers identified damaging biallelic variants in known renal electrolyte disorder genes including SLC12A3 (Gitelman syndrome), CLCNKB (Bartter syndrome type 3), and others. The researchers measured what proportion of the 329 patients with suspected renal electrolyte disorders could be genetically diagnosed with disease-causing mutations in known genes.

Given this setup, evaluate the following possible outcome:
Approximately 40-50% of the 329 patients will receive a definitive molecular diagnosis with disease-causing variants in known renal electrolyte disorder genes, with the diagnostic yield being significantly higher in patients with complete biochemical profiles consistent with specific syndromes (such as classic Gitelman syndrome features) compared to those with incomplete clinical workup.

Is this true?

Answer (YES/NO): NO